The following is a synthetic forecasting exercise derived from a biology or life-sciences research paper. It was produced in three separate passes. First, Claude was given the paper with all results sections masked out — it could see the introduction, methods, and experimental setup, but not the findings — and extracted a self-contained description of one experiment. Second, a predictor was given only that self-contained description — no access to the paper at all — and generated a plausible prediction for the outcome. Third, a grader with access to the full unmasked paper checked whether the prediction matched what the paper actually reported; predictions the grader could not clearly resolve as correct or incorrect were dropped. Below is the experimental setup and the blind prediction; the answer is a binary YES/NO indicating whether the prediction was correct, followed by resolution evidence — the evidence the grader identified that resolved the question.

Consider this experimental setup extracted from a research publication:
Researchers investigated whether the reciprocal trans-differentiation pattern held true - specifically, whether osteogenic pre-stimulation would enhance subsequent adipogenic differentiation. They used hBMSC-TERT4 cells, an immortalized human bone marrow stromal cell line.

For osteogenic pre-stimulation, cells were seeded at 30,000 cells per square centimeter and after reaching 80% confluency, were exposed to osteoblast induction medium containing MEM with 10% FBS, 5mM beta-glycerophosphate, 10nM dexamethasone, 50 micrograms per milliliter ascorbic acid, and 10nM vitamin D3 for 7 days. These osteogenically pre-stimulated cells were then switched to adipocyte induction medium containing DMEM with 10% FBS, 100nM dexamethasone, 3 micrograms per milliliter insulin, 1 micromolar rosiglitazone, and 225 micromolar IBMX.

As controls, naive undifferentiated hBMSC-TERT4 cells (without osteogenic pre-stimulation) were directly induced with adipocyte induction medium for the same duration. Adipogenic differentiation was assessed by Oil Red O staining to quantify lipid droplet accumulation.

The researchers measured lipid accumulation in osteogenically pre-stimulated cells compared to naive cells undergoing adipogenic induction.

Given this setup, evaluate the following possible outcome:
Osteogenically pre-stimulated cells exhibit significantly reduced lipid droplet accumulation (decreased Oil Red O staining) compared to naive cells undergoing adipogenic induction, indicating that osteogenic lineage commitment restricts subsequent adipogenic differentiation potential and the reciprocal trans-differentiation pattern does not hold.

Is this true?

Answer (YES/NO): NO